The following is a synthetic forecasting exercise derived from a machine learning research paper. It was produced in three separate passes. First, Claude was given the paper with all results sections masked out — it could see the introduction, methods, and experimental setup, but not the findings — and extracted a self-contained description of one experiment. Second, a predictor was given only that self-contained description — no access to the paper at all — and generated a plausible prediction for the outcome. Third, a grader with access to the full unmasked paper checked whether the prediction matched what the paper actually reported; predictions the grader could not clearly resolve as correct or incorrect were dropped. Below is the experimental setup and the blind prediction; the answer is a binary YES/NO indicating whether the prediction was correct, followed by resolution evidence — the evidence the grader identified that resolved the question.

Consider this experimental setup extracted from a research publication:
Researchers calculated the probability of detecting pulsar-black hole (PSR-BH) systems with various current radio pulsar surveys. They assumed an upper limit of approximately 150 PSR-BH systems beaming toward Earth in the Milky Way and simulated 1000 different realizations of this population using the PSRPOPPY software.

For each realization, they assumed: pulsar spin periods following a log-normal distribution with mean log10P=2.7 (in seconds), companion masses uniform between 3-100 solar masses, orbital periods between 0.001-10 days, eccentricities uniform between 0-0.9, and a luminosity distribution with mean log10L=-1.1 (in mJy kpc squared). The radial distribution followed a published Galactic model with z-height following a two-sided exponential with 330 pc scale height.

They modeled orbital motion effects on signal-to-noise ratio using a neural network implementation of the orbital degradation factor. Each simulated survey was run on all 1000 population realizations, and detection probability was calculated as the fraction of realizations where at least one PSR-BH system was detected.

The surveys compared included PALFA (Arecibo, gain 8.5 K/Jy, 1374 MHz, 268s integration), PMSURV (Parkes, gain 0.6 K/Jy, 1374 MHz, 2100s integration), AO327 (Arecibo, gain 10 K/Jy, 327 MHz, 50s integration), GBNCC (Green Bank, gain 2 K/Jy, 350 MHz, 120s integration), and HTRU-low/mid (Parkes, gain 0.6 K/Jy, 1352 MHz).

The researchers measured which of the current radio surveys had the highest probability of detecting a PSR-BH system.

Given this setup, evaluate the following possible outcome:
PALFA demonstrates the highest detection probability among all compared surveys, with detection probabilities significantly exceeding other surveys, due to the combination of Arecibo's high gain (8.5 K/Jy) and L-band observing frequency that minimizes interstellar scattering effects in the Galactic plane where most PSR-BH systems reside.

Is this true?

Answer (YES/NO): YES